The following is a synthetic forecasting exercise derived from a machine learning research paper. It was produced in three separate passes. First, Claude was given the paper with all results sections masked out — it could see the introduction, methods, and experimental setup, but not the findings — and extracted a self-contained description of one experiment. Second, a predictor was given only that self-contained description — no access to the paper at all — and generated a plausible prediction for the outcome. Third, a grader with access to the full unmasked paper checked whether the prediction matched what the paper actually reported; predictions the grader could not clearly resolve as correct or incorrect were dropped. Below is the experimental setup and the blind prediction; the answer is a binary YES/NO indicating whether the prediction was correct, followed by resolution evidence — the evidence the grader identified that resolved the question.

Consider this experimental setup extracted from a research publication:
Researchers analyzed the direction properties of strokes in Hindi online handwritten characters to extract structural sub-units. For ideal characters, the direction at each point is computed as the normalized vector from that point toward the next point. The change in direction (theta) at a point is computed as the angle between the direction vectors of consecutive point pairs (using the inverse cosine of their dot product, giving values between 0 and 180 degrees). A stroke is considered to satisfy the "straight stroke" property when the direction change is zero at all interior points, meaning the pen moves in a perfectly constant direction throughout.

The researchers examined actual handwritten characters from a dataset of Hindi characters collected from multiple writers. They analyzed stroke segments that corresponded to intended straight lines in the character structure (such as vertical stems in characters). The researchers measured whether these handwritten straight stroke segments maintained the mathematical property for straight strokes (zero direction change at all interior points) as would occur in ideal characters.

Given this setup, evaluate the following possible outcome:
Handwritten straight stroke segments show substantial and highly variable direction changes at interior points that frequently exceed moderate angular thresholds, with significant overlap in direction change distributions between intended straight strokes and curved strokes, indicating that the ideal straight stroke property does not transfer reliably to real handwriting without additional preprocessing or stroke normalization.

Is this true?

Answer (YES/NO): NO